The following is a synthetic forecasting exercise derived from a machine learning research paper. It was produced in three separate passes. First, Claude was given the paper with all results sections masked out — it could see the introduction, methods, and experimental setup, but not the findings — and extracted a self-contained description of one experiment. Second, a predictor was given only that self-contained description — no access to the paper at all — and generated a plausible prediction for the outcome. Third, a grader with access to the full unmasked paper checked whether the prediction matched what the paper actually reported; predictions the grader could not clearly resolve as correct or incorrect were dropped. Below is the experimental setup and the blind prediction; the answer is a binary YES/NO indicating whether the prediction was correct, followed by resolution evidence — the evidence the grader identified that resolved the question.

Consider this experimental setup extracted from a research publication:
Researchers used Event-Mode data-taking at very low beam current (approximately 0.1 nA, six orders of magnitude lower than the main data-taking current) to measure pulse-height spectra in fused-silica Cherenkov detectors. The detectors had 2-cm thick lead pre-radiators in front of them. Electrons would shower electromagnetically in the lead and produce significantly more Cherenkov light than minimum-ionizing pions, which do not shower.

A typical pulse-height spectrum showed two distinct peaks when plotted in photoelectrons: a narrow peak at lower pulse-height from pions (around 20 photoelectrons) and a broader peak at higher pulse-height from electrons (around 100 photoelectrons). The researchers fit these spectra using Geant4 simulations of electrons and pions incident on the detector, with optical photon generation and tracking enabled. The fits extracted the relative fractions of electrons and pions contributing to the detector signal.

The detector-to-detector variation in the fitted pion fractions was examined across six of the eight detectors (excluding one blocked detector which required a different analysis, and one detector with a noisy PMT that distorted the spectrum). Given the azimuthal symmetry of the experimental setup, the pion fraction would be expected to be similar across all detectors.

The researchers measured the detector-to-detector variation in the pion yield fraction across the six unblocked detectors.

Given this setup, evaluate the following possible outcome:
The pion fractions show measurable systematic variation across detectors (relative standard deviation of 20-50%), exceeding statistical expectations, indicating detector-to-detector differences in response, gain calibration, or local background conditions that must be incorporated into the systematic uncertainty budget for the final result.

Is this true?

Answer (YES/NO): YES